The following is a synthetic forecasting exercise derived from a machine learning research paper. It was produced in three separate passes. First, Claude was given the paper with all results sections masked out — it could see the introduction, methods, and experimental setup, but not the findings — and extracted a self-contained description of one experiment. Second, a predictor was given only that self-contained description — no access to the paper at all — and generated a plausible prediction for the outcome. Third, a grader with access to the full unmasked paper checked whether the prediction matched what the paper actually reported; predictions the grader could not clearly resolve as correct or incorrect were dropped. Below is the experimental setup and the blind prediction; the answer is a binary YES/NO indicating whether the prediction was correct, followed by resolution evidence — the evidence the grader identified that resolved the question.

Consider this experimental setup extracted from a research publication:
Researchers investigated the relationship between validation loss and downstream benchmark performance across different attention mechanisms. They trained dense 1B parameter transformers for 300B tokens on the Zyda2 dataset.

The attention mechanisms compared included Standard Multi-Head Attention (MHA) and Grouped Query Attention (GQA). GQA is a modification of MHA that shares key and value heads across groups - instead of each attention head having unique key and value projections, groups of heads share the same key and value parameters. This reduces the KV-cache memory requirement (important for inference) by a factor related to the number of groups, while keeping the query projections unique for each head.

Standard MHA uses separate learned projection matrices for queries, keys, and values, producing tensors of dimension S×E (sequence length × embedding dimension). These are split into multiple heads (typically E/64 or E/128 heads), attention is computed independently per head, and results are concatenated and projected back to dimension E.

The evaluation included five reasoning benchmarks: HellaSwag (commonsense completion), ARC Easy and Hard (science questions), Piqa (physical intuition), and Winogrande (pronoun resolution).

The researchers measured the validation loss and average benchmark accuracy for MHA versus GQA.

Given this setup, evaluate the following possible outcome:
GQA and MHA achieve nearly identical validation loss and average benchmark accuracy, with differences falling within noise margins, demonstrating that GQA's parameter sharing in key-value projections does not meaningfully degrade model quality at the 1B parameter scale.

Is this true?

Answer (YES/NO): NO